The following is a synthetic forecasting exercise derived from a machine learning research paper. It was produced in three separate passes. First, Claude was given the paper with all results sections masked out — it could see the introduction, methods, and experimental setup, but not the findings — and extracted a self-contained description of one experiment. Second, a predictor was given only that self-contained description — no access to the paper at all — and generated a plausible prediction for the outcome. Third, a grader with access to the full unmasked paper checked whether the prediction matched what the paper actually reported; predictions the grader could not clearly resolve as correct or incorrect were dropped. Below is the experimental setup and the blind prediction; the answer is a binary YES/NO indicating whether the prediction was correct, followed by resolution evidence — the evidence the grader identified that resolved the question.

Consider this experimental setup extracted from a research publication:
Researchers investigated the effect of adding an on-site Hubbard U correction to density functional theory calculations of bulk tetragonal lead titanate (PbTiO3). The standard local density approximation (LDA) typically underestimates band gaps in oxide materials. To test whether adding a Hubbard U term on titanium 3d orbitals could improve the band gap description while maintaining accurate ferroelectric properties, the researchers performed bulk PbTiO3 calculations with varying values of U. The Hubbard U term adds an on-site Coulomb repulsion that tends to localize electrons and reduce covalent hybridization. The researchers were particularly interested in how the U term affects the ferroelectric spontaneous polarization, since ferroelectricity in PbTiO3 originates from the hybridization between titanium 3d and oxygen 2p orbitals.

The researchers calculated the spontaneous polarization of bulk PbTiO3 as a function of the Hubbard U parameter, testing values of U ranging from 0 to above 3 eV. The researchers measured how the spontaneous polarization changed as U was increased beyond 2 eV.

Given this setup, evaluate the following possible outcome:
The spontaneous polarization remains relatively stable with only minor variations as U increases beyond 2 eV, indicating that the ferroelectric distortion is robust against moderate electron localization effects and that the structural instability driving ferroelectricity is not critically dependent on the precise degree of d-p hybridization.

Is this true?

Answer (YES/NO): NO